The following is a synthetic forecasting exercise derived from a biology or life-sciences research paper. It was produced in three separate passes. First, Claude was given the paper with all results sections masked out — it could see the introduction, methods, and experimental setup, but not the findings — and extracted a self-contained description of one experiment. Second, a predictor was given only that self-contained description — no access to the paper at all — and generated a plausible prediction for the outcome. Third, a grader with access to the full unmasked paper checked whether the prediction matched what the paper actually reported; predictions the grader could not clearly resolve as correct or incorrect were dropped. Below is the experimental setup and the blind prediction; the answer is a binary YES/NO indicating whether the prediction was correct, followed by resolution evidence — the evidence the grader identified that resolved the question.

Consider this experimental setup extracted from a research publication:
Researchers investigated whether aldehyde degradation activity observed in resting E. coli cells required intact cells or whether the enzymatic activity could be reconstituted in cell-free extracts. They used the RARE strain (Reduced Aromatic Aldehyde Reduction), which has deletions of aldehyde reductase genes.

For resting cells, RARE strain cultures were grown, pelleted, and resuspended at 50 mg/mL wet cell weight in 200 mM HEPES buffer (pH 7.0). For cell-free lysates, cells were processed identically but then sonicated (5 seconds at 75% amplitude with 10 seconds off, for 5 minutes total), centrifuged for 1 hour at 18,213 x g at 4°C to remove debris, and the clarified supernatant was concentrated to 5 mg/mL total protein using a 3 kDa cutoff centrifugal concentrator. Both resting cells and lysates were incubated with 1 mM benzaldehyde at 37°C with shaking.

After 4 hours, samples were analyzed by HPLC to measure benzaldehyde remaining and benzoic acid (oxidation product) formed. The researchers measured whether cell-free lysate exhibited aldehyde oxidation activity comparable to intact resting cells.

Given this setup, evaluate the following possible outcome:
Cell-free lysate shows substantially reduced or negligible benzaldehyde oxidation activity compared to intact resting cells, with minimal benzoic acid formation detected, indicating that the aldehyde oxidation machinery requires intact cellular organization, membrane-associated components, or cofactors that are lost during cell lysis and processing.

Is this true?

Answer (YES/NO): NO